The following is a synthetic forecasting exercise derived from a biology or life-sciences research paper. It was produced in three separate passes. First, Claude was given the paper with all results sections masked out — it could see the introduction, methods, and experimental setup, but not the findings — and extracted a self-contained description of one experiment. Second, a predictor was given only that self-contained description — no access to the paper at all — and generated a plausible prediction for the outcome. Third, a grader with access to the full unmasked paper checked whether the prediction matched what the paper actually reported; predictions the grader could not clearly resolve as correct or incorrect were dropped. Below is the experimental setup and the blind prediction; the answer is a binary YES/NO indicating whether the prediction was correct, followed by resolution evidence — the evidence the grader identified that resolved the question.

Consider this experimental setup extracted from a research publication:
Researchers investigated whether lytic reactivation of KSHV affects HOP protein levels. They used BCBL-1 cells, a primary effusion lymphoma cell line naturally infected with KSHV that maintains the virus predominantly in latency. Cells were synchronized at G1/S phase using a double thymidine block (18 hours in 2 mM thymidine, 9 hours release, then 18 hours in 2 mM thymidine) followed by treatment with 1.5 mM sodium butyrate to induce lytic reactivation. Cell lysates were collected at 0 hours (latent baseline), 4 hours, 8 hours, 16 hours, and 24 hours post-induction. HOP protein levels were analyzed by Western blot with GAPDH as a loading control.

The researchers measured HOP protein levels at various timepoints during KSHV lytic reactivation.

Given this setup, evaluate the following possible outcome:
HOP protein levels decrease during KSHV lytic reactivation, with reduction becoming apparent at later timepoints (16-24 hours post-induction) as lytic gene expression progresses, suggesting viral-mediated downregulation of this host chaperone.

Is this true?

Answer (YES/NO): NO